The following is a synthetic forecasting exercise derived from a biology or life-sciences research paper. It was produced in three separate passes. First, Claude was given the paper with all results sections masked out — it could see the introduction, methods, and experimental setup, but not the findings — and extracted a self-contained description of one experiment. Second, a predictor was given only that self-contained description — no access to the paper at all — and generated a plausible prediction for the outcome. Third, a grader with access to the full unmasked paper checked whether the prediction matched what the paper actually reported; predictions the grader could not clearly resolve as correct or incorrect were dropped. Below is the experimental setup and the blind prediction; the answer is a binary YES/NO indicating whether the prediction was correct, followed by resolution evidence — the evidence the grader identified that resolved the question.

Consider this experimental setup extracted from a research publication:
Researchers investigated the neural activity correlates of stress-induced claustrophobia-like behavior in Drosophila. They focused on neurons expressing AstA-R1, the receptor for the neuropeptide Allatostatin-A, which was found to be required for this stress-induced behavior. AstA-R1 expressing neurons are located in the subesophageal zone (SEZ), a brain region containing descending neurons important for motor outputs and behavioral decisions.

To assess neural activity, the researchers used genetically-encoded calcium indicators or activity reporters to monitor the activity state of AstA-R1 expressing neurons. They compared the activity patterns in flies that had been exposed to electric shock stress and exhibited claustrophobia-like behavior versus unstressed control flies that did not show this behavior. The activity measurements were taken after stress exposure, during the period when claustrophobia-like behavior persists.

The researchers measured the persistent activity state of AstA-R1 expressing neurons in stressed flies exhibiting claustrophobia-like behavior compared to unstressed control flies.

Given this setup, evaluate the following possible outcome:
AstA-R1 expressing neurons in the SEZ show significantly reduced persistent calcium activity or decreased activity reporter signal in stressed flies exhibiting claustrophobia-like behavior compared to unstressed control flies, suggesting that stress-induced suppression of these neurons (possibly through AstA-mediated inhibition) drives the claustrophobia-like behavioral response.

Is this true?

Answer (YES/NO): YES